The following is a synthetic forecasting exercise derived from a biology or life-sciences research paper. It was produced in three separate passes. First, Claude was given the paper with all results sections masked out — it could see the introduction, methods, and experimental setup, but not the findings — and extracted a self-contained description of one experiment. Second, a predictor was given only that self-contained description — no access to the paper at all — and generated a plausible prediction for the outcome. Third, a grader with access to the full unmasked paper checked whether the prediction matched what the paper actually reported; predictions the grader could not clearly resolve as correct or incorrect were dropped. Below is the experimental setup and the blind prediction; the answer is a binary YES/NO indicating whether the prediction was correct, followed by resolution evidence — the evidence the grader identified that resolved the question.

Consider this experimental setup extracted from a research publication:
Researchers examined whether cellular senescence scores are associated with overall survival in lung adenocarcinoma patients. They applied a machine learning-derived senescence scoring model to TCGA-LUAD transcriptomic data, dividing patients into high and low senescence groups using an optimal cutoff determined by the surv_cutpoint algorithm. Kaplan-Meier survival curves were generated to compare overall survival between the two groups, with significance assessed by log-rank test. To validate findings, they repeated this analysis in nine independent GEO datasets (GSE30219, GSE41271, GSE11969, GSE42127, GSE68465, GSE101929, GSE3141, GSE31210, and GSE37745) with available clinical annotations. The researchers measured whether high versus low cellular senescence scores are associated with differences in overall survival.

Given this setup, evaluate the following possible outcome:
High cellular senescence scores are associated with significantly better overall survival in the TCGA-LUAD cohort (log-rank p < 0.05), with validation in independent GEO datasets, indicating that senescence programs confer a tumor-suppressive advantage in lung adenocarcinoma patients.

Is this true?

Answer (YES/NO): YES